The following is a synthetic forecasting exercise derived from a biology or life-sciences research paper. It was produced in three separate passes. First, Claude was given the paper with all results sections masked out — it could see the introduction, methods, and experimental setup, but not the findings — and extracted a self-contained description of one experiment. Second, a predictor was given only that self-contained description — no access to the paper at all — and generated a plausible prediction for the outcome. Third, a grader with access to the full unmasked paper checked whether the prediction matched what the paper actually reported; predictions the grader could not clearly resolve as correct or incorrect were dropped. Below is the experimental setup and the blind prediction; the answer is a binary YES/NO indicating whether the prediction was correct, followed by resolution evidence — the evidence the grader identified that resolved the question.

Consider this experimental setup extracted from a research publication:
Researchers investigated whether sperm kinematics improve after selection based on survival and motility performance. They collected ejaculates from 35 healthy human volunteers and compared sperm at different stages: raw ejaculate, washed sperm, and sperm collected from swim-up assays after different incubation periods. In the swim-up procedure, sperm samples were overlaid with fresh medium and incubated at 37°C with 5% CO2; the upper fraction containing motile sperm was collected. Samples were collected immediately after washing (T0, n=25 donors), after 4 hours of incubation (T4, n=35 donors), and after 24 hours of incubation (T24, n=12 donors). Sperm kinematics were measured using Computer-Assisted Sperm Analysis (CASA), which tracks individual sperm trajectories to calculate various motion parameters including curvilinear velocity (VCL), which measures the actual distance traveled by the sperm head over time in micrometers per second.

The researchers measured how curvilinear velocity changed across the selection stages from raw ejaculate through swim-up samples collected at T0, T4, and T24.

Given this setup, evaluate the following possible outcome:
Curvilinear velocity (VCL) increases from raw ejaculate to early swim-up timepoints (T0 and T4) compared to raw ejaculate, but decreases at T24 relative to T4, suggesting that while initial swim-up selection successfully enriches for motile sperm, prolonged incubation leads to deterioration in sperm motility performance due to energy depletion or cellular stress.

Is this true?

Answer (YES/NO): NO